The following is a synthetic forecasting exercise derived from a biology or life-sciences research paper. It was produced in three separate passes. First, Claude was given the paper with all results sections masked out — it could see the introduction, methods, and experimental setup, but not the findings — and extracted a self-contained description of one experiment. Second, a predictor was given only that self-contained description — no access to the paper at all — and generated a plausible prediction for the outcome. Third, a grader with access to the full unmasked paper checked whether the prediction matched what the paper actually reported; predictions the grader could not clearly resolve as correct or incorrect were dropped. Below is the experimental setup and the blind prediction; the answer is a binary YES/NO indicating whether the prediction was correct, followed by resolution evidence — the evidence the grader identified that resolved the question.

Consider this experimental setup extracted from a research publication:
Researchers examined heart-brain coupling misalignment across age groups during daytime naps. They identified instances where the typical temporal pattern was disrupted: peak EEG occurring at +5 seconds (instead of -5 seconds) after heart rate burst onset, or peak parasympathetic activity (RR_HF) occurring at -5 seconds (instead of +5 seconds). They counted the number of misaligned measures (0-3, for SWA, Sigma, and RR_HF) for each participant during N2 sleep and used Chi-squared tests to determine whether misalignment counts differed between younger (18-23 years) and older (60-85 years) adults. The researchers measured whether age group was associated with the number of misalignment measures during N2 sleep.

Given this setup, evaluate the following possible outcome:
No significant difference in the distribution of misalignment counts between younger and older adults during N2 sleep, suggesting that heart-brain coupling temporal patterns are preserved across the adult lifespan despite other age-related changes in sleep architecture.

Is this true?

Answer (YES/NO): NO